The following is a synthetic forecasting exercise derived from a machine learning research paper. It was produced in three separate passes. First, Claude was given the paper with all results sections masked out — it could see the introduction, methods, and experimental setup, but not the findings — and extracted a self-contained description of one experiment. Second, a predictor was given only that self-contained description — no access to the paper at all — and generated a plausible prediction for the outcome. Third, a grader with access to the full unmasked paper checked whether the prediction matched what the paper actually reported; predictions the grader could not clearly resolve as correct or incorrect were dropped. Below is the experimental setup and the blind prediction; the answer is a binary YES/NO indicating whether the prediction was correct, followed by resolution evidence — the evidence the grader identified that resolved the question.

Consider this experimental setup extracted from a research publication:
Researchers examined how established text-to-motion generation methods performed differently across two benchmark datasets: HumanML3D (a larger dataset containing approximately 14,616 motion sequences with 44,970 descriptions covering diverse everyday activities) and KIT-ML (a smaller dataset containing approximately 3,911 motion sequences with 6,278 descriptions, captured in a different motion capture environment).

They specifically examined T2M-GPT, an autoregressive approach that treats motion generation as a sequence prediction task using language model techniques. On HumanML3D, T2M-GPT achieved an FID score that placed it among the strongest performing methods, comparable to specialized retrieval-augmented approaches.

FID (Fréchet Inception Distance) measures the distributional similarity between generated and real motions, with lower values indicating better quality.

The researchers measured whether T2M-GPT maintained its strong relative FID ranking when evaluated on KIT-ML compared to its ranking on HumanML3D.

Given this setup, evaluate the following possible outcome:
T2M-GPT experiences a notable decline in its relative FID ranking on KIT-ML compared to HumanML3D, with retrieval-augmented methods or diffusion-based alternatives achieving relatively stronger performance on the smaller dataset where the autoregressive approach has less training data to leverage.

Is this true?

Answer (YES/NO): YES